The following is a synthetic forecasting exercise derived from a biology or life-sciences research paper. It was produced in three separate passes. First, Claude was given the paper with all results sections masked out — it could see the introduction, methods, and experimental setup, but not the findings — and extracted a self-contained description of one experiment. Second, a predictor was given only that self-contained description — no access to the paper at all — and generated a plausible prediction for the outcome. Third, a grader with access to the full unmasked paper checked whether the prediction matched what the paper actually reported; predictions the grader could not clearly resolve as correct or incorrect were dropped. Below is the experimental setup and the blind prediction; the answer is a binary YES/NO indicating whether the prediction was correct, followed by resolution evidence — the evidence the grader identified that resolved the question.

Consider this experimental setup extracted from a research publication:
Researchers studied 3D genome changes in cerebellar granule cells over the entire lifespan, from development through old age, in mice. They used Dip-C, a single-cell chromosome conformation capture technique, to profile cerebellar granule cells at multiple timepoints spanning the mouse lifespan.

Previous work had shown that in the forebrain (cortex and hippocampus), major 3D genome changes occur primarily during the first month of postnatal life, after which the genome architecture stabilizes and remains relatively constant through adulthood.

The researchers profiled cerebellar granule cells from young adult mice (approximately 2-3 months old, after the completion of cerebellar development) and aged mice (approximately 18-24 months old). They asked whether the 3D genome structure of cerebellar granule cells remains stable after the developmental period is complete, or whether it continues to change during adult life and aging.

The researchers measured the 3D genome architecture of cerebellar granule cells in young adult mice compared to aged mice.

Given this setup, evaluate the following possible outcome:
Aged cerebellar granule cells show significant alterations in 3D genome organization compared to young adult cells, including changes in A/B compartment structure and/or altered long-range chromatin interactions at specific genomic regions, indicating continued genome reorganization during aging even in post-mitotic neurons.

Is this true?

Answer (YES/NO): YES